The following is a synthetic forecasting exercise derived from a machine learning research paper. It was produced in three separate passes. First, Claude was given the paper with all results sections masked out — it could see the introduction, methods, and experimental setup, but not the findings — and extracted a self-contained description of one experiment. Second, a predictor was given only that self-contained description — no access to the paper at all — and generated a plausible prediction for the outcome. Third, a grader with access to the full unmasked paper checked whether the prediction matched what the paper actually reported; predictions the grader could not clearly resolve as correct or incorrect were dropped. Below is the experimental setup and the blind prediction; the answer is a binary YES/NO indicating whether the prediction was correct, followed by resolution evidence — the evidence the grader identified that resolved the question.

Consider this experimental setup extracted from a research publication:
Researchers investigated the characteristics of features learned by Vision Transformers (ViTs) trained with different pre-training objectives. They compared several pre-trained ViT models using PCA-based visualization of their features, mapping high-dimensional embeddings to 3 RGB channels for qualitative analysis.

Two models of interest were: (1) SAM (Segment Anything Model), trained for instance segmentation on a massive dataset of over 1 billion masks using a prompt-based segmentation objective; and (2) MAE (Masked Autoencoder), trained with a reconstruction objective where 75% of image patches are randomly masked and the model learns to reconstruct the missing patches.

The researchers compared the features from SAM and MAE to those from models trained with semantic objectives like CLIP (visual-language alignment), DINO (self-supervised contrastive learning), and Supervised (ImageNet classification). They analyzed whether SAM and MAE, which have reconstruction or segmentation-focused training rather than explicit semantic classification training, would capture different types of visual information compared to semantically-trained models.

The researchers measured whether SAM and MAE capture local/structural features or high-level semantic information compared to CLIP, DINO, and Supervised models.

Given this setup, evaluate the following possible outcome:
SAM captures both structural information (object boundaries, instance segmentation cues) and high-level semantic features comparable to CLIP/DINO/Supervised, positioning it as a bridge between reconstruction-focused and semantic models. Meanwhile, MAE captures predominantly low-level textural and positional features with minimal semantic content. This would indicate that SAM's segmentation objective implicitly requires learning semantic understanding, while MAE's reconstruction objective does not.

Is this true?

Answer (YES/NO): NO